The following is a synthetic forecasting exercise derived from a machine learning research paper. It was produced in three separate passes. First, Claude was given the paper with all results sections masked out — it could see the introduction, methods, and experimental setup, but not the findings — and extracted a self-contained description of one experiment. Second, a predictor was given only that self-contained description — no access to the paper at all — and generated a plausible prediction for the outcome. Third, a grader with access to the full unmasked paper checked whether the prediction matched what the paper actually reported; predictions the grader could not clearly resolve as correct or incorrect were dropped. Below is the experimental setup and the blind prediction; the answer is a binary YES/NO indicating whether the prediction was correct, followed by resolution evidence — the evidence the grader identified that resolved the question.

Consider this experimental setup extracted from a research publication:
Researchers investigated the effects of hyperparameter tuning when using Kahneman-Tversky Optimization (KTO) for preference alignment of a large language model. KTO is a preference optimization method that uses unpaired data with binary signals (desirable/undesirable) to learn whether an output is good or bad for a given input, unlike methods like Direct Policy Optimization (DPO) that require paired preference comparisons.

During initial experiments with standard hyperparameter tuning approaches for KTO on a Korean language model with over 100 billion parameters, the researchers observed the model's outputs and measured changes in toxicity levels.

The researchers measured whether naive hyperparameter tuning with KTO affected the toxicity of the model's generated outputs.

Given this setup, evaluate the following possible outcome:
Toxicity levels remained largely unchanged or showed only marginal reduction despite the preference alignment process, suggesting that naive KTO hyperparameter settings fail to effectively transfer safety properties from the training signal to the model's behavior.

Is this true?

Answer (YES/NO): NO